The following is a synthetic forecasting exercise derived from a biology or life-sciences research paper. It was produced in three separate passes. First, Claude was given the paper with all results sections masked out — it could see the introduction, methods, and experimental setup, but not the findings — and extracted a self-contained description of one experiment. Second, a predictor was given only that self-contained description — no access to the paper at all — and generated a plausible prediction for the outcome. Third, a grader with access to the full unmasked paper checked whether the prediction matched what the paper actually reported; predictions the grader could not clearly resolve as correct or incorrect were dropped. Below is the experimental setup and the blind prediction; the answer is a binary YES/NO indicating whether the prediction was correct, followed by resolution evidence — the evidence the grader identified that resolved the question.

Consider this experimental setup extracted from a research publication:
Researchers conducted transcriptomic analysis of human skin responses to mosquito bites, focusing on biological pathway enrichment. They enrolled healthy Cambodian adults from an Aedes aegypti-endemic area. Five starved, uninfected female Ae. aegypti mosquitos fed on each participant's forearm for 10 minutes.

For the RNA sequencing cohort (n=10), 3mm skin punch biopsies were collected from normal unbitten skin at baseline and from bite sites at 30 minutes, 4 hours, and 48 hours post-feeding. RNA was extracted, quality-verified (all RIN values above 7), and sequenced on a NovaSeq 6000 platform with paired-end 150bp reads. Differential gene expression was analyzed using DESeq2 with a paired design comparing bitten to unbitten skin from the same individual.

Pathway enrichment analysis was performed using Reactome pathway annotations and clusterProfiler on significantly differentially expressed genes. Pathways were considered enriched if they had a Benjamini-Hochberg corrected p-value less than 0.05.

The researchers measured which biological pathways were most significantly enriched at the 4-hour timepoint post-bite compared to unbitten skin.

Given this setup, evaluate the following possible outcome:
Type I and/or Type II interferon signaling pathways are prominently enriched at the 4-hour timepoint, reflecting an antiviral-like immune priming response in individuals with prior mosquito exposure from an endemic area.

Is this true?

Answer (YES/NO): NO